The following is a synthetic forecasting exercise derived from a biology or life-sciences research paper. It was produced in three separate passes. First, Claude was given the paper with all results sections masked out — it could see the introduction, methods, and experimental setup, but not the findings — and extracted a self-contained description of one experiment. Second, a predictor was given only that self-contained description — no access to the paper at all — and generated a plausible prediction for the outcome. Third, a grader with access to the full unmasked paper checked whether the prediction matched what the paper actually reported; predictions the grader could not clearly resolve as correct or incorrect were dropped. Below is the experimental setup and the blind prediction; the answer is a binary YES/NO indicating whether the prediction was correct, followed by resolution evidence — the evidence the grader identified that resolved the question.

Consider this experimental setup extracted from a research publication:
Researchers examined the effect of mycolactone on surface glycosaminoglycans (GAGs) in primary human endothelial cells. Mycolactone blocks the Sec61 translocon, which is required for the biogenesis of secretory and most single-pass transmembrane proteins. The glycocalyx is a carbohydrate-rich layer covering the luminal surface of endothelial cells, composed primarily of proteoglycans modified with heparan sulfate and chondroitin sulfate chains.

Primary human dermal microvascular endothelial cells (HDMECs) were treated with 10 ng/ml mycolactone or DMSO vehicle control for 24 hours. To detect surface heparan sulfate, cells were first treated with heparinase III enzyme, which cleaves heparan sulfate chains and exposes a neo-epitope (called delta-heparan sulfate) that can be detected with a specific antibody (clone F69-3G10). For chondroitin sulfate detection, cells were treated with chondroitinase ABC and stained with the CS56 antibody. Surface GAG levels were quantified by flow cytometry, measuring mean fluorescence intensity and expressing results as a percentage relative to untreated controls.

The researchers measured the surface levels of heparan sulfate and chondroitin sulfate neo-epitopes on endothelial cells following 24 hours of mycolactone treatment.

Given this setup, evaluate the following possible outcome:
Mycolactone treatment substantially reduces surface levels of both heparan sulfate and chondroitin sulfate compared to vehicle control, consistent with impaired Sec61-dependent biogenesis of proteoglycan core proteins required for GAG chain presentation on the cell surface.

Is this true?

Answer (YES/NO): YES